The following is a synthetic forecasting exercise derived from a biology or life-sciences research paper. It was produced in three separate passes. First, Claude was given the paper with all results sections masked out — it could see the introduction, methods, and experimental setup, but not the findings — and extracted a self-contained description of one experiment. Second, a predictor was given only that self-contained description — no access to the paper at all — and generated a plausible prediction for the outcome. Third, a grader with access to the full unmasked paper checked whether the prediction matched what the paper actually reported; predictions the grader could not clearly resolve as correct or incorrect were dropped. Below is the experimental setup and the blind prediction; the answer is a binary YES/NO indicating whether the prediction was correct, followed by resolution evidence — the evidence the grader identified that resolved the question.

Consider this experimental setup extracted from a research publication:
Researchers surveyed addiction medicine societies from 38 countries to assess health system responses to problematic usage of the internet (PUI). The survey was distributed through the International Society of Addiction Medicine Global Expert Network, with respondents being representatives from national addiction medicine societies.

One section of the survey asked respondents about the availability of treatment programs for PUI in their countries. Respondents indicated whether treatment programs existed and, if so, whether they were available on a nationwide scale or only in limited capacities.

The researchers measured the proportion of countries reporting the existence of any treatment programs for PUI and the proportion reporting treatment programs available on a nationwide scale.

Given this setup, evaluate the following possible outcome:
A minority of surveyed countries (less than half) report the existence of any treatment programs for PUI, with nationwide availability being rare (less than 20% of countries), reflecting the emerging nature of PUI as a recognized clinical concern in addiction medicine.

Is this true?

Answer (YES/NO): NO